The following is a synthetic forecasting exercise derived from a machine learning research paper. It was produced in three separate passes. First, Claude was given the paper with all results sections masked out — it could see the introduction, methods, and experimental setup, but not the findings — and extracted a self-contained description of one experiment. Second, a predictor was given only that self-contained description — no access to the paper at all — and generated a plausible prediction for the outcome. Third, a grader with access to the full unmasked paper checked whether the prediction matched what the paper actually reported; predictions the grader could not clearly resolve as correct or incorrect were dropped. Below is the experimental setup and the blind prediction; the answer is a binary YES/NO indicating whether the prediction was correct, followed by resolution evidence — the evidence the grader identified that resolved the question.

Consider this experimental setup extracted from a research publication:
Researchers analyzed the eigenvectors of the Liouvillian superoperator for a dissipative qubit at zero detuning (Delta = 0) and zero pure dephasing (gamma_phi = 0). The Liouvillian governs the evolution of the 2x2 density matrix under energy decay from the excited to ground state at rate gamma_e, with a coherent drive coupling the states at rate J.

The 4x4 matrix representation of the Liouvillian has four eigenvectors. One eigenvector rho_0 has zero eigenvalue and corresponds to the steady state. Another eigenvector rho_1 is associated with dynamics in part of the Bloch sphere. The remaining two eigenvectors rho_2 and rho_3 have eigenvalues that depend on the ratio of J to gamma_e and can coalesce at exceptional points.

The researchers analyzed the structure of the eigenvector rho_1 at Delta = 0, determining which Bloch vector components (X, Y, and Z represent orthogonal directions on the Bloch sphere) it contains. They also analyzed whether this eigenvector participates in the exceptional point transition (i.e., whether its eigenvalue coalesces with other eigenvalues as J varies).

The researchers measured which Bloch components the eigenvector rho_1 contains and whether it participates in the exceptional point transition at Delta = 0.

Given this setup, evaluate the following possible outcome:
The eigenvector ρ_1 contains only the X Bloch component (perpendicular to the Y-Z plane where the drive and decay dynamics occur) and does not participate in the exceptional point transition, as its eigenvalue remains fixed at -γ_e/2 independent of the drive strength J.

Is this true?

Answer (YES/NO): YES